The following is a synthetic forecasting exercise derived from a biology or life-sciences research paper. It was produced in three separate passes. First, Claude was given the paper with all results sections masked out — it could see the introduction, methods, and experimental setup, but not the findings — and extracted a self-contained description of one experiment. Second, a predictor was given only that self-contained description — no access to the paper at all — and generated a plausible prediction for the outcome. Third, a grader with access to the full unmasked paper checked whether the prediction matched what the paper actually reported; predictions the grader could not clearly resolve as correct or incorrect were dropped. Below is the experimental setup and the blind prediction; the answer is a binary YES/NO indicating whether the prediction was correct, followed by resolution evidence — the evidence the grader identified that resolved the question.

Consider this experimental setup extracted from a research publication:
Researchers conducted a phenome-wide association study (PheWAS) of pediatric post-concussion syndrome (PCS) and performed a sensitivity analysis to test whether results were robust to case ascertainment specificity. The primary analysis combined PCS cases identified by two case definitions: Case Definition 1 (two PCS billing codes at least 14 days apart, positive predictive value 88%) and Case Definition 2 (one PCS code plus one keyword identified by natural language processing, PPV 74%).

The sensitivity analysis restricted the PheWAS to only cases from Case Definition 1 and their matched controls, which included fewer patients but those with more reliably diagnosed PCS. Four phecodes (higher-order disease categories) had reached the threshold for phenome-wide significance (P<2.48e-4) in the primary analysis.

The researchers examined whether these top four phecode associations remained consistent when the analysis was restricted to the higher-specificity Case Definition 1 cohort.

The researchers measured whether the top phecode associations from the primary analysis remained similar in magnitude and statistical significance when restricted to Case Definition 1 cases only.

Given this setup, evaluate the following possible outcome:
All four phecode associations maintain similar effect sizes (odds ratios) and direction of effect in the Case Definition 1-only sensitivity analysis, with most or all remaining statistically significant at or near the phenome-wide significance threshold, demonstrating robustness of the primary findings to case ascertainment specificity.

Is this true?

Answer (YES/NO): NO